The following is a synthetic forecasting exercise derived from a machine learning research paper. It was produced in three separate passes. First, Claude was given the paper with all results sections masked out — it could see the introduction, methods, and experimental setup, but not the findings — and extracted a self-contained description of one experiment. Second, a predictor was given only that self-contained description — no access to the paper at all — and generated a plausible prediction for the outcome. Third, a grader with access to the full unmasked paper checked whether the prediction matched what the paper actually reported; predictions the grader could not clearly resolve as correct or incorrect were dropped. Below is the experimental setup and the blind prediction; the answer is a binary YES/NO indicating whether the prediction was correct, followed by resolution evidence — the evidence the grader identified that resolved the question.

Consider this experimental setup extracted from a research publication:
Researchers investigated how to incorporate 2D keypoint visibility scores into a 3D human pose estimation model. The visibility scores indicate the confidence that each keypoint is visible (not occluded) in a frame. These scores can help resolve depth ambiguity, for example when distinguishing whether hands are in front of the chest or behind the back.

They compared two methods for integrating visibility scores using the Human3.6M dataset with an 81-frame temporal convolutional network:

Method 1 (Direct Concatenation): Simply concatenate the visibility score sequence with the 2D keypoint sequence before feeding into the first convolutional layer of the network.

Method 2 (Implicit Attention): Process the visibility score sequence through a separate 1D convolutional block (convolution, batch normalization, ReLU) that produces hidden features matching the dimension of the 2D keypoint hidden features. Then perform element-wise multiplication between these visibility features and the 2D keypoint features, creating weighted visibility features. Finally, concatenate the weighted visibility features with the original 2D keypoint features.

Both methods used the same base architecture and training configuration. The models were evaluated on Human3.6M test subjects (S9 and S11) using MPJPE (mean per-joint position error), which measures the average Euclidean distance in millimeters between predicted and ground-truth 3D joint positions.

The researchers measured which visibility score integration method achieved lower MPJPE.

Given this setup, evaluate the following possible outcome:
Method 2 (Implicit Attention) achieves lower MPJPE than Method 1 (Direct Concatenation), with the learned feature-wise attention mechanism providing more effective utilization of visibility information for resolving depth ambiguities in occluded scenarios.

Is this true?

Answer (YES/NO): YES